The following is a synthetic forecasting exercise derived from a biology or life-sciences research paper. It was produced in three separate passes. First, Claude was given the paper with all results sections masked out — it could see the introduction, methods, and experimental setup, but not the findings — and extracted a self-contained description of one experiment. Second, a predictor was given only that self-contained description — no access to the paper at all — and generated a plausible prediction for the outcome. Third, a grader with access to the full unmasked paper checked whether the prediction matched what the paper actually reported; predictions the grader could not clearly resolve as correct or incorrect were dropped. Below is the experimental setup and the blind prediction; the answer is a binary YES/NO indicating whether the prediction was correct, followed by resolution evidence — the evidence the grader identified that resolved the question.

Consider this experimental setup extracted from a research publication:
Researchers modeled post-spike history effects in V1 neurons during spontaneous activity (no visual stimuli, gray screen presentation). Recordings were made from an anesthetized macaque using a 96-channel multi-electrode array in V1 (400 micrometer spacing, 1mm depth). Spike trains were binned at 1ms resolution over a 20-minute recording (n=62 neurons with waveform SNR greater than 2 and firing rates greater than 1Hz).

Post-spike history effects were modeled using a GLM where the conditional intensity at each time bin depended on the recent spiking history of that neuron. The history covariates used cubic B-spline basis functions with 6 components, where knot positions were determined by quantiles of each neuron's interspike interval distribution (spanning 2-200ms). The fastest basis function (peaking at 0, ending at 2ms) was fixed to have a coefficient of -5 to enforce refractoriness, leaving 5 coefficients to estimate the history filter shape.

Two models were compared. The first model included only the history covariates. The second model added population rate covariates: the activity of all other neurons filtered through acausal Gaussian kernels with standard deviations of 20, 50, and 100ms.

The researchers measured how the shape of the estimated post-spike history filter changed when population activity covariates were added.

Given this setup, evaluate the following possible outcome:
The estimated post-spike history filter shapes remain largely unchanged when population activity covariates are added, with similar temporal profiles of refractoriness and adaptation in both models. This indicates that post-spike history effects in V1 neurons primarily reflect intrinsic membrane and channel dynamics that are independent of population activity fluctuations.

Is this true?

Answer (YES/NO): NO